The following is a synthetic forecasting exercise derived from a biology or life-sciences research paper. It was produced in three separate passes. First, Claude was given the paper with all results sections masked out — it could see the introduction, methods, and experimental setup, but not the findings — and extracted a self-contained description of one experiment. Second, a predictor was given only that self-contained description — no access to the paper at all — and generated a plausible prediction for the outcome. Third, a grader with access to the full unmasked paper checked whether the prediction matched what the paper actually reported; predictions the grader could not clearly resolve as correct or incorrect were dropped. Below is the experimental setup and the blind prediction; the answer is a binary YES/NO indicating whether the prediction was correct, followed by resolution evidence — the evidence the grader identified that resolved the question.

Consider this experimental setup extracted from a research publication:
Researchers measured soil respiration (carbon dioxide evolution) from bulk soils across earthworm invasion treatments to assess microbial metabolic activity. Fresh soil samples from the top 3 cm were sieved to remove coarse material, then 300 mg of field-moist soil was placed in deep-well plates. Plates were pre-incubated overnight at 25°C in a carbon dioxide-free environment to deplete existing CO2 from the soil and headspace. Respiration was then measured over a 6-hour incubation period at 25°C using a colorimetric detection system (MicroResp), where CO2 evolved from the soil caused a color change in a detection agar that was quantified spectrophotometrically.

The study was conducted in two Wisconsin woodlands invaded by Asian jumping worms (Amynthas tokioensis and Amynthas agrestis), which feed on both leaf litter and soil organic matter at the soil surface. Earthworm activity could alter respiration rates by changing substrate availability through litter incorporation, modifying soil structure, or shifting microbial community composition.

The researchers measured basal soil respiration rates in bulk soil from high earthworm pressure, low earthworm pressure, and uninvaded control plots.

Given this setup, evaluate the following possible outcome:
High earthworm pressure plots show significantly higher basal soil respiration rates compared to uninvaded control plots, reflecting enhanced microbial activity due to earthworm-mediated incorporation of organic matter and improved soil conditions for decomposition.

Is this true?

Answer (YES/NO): NO